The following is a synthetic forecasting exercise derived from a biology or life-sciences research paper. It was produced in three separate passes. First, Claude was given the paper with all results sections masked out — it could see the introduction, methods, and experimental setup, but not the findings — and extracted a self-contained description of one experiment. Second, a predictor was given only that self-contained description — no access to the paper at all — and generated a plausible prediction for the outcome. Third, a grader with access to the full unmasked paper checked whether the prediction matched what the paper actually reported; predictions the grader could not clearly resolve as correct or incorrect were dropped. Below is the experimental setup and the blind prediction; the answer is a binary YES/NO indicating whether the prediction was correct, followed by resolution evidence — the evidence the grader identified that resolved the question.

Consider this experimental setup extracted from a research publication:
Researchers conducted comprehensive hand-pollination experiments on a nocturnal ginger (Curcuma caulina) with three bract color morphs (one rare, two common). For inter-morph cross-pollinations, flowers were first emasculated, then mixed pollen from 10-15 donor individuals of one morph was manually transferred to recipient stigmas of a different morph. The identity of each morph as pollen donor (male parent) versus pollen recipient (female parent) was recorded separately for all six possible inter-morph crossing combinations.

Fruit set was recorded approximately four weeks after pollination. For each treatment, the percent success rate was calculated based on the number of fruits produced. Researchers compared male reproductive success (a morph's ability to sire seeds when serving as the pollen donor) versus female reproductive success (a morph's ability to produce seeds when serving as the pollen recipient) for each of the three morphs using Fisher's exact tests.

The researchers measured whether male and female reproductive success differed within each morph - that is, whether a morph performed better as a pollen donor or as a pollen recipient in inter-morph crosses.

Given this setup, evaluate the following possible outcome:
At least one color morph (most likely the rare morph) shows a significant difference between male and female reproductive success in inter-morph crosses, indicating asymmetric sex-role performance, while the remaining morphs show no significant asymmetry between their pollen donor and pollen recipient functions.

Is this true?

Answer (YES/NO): NO